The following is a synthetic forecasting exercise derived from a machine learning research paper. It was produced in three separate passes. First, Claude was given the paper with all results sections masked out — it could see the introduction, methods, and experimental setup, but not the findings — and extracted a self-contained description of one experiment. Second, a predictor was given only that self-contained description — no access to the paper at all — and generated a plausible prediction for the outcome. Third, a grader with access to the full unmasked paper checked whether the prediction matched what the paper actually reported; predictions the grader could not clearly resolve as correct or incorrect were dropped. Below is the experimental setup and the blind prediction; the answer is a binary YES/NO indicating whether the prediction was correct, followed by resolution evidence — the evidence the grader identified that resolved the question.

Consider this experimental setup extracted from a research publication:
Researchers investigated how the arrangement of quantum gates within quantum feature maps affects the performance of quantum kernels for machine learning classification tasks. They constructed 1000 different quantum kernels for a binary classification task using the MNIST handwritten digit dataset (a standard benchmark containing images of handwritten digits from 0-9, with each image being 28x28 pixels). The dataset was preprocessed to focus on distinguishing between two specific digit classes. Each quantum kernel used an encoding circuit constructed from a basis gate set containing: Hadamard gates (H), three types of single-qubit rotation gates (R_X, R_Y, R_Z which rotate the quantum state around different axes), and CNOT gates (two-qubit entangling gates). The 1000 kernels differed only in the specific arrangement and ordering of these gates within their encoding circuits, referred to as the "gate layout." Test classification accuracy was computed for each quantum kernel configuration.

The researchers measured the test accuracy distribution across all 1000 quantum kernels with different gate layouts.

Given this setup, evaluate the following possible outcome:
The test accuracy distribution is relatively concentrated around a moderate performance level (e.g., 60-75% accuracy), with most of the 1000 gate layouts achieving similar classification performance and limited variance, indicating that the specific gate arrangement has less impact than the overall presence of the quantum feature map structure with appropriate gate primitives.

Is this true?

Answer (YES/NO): NO